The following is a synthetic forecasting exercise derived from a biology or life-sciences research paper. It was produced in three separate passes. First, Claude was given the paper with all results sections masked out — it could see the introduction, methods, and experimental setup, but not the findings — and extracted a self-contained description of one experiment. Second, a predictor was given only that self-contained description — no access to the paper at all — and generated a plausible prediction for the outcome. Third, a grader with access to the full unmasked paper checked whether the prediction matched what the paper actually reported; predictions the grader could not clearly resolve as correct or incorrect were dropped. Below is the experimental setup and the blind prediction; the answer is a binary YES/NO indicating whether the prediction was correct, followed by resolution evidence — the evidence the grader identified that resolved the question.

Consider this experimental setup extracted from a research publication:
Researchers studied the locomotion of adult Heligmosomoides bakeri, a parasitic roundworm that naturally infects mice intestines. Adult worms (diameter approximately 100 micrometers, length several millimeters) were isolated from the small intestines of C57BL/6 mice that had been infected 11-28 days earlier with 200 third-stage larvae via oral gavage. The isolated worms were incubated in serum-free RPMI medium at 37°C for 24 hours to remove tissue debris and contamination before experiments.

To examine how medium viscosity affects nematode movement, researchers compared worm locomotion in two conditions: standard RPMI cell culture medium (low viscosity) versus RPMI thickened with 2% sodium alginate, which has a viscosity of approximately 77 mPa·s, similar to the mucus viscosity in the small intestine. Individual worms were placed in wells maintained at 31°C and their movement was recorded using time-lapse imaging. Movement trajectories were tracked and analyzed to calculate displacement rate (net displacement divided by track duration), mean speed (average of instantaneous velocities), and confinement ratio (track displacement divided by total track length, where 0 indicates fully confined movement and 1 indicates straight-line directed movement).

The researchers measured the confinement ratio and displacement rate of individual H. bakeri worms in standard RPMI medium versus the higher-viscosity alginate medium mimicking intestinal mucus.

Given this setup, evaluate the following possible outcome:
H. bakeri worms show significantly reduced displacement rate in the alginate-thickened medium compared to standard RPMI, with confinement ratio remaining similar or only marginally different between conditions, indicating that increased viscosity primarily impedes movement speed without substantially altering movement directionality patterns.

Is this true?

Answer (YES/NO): NO